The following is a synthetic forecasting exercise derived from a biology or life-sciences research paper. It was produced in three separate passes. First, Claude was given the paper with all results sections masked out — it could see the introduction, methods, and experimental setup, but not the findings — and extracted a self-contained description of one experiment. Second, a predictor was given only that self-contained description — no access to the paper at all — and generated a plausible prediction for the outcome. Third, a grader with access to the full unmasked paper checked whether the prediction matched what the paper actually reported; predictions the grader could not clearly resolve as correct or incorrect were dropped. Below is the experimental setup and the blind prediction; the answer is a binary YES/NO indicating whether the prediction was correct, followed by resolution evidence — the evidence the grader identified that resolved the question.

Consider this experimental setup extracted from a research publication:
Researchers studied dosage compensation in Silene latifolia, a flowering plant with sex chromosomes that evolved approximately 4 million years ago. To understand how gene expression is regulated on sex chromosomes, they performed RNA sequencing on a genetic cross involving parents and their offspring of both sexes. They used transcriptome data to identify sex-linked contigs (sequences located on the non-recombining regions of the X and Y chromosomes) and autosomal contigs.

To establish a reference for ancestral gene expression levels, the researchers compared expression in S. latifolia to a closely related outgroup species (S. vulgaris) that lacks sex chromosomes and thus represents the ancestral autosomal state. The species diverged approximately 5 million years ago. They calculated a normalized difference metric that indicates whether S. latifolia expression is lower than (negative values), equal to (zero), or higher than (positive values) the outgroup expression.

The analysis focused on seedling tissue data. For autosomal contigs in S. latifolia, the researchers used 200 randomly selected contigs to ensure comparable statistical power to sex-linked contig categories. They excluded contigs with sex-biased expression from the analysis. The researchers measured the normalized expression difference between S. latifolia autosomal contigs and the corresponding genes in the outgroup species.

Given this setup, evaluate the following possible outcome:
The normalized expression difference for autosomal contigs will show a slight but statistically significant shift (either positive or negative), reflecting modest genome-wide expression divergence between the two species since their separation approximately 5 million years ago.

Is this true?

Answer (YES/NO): NO